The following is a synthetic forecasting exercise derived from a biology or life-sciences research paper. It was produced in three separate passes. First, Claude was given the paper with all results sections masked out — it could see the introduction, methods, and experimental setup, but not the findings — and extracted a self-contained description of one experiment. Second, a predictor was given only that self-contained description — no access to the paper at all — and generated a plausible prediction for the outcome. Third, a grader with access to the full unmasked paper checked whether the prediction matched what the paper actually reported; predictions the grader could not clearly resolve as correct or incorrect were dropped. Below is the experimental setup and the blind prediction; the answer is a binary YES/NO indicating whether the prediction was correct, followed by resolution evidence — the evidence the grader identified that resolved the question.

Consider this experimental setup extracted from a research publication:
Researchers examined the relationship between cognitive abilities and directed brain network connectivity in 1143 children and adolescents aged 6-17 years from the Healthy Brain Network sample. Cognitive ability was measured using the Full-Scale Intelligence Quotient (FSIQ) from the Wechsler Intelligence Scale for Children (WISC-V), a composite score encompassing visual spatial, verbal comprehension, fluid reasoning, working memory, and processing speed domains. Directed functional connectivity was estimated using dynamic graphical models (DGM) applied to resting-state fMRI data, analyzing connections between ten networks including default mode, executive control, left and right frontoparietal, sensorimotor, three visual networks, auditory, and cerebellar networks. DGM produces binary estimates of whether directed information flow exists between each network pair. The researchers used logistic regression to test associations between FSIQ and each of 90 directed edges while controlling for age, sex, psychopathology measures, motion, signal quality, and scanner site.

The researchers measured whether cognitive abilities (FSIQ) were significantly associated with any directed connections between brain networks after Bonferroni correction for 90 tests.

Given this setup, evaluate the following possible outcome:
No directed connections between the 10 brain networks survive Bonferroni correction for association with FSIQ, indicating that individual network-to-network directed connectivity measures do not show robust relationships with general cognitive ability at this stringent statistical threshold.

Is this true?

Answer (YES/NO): NO